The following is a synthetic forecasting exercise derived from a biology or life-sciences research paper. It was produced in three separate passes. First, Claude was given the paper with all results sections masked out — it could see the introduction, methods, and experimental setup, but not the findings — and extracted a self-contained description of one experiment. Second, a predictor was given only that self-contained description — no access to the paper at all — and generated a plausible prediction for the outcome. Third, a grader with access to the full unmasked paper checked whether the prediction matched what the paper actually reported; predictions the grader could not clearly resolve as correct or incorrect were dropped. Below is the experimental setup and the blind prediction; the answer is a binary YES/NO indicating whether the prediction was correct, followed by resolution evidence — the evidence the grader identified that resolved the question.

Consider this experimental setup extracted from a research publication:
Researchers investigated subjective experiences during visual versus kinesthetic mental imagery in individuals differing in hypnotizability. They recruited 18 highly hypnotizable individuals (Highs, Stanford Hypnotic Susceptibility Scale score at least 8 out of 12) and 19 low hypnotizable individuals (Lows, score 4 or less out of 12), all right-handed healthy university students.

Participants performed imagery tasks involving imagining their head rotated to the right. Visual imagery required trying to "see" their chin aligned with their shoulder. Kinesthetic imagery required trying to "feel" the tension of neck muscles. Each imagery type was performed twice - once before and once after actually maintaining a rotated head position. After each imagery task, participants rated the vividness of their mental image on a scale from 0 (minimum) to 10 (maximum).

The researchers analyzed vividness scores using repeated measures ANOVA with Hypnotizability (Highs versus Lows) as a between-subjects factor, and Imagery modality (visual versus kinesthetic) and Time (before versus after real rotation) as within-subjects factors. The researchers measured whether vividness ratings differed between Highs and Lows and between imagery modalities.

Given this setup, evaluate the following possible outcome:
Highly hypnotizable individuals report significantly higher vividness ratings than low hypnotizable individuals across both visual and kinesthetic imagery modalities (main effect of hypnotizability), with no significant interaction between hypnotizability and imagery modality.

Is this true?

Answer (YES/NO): YES